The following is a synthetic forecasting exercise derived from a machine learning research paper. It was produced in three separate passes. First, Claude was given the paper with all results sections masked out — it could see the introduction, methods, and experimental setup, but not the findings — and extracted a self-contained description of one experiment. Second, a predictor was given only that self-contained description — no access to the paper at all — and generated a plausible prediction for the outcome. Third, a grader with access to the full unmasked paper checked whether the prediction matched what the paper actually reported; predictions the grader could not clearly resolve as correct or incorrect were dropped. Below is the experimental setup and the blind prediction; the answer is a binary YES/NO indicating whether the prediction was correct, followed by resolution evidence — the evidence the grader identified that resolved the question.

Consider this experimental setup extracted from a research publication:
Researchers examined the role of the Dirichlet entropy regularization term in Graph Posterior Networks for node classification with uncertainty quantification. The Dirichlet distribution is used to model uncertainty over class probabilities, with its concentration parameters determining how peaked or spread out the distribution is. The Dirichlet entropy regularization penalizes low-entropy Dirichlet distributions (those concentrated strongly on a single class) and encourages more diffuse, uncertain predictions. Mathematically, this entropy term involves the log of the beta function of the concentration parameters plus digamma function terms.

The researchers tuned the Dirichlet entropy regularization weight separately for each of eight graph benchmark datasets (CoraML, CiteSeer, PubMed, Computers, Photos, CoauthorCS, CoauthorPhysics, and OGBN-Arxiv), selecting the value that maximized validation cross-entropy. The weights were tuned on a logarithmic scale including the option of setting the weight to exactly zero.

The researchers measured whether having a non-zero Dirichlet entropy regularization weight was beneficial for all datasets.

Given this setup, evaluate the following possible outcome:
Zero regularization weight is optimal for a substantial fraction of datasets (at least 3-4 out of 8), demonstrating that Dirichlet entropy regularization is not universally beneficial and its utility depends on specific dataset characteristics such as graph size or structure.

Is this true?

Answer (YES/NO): NO